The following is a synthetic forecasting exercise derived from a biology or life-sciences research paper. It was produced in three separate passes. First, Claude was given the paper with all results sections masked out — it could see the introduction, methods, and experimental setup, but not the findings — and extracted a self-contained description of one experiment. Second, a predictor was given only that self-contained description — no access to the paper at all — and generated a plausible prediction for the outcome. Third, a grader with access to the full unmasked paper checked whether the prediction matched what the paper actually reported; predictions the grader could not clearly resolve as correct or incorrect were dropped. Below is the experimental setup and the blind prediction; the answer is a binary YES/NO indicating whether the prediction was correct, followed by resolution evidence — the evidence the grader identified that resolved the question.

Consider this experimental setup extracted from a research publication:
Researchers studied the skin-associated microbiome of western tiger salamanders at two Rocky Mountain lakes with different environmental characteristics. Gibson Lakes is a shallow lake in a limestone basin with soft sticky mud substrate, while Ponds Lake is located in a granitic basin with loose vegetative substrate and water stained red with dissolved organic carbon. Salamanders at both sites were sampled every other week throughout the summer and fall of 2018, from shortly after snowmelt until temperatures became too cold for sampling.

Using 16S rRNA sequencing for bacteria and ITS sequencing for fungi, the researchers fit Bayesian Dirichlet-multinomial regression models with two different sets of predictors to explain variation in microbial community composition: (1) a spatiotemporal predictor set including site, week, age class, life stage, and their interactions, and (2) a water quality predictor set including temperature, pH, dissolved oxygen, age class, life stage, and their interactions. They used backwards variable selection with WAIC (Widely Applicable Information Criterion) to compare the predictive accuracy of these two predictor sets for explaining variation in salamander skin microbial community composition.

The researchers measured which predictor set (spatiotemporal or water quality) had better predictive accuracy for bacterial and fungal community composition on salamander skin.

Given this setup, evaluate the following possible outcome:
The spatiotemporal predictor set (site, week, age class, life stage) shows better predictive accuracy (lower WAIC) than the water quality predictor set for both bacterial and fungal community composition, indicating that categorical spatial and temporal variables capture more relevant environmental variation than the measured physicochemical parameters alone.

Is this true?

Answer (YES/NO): YES